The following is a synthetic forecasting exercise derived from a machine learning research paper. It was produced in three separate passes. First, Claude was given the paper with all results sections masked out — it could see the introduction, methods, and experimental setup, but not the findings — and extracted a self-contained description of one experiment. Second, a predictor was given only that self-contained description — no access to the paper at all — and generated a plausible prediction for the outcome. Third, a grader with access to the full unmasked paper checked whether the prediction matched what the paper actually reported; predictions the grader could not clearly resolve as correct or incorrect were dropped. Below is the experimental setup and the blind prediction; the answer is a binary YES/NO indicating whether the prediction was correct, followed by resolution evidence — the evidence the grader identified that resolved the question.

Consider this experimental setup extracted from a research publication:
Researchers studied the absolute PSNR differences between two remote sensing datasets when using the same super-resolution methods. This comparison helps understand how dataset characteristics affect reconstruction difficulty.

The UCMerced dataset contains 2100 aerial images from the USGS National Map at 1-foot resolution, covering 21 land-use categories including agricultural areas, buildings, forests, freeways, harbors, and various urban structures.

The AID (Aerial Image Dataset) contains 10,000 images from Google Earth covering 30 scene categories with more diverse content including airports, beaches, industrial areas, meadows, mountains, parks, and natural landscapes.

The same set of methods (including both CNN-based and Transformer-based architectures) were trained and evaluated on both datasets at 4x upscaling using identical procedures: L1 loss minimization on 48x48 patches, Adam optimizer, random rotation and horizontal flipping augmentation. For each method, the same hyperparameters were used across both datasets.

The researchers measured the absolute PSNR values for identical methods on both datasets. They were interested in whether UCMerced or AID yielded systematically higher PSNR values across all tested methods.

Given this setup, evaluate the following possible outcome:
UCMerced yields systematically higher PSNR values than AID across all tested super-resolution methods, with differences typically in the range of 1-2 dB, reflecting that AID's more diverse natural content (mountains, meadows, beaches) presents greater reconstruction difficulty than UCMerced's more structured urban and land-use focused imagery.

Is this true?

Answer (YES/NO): NO